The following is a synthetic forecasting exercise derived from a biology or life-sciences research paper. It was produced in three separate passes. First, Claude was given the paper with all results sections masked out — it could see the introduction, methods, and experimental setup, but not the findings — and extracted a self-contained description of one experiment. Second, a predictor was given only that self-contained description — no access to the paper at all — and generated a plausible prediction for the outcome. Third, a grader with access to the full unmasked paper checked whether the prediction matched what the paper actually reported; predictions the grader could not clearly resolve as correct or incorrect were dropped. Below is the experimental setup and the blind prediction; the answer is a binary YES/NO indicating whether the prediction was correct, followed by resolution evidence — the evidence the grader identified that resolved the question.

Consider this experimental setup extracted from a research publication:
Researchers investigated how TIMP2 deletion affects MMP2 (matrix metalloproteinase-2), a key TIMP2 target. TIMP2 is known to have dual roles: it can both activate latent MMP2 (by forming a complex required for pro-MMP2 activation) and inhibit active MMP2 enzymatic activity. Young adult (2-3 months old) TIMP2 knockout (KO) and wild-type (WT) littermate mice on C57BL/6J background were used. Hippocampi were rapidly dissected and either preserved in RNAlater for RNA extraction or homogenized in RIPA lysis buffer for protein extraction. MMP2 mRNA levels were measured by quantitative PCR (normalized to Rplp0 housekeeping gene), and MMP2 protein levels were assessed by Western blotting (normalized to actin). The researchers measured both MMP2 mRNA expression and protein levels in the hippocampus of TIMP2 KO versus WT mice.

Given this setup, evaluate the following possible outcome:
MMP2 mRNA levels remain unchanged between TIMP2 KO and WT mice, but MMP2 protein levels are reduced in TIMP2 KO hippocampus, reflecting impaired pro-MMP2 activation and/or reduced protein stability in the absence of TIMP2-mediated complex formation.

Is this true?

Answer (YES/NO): NO